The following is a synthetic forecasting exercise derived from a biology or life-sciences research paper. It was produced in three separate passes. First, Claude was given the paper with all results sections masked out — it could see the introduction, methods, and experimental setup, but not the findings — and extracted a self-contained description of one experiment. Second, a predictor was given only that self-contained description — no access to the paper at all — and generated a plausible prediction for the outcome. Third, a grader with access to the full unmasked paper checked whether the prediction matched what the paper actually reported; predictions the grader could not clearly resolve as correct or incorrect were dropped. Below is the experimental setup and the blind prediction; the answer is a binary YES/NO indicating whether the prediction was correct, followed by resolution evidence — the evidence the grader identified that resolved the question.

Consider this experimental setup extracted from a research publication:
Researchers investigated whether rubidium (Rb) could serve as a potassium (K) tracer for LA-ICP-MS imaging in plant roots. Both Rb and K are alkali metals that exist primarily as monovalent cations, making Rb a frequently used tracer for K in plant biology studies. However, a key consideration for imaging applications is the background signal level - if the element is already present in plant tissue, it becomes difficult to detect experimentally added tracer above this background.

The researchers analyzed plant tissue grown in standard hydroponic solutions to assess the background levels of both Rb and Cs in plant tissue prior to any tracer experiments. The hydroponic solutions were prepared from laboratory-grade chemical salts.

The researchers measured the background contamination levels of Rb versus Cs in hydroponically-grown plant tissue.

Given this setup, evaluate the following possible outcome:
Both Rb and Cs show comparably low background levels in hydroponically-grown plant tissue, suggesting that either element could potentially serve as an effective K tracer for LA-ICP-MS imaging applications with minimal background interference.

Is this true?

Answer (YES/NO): NO